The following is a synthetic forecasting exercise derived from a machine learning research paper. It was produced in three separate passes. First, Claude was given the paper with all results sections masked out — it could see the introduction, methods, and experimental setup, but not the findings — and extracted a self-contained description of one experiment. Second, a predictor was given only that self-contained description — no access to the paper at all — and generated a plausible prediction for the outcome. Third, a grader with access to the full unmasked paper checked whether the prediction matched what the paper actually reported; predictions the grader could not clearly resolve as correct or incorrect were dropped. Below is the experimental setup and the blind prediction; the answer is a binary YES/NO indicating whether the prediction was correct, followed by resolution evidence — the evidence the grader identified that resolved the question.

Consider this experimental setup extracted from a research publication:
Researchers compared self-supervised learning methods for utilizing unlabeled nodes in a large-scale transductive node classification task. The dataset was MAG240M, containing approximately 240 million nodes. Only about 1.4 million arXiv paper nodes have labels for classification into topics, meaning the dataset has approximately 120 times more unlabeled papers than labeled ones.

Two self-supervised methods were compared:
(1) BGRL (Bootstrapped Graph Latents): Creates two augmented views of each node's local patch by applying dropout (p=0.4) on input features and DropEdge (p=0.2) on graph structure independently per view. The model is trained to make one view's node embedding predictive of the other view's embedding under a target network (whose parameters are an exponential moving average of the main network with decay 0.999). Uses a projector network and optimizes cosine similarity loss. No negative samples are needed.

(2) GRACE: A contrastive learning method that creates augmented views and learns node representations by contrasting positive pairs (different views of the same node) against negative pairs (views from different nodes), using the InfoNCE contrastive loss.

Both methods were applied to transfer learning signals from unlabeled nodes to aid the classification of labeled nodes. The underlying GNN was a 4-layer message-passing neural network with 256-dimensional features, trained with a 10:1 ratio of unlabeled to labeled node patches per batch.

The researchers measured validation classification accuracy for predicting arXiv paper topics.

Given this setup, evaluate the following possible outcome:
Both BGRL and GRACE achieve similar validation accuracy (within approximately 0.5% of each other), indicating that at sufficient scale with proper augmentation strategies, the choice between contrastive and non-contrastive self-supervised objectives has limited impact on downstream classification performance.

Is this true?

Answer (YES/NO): NO